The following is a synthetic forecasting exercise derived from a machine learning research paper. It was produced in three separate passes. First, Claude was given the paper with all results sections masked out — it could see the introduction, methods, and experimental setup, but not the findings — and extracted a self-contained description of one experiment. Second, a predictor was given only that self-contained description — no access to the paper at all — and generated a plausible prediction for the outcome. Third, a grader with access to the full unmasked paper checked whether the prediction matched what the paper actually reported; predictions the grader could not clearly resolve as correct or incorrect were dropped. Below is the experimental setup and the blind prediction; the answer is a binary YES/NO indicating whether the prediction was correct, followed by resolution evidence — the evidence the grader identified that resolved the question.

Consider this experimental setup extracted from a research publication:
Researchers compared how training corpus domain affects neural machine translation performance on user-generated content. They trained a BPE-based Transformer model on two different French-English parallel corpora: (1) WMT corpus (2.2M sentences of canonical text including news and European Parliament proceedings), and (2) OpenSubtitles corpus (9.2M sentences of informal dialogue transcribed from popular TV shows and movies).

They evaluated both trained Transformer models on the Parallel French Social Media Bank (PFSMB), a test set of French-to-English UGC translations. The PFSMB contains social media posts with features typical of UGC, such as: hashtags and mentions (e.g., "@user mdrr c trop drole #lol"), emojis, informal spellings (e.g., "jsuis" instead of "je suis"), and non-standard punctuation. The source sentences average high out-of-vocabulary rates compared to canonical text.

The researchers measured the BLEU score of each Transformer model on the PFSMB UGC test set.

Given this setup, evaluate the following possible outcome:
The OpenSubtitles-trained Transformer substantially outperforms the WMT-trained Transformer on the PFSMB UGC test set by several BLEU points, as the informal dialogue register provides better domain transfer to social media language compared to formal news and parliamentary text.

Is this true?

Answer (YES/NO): YES